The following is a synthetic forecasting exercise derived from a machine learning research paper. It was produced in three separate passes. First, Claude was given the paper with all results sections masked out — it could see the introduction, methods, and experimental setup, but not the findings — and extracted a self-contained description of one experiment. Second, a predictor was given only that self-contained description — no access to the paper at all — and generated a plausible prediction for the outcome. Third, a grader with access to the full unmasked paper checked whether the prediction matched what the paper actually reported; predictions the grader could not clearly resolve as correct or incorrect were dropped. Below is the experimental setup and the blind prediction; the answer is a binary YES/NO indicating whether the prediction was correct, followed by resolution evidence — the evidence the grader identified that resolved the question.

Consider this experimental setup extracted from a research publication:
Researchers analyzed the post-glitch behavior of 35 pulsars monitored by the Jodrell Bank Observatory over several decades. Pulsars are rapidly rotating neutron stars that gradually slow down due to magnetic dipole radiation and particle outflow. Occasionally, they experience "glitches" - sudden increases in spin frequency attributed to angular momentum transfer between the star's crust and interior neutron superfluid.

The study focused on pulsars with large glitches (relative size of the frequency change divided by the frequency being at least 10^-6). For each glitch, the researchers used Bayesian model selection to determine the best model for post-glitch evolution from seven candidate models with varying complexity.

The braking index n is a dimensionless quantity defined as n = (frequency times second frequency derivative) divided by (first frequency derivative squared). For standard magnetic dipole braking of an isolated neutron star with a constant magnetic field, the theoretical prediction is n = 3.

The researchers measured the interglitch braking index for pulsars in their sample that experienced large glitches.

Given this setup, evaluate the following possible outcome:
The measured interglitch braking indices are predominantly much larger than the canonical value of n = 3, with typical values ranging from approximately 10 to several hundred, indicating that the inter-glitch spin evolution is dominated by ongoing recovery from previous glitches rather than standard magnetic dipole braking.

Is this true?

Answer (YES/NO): NO